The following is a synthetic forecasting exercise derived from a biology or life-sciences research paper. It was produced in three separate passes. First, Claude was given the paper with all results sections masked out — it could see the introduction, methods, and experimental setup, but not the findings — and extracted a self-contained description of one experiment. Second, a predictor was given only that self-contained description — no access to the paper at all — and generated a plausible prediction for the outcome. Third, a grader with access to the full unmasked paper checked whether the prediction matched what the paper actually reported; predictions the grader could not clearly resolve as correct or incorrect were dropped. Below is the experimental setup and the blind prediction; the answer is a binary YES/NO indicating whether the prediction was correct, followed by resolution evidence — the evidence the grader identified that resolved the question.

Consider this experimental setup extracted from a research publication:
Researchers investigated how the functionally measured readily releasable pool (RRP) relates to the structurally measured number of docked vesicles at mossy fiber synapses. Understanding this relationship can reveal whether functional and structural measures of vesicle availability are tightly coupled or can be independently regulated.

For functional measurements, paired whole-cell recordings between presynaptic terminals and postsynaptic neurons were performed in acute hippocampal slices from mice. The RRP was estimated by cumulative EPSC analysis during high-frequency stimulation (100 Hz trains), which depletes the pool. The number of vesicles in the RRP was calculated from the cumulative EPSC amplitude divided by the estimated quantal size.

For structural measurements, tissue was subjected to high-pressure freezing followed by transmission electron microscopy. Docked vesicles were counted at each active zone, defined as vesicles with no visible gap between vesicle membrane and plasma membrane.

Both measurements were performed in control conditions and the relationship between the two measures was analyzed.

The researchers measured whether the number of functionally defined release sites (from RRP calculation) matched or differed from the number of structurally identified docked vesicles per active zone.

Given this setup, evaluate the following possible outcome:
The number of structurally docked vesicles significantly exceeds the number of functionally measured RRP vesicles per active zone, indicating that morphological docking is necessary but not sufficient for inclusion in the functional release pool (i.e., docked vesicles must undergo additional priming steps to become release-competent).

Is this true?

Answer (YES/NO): YES